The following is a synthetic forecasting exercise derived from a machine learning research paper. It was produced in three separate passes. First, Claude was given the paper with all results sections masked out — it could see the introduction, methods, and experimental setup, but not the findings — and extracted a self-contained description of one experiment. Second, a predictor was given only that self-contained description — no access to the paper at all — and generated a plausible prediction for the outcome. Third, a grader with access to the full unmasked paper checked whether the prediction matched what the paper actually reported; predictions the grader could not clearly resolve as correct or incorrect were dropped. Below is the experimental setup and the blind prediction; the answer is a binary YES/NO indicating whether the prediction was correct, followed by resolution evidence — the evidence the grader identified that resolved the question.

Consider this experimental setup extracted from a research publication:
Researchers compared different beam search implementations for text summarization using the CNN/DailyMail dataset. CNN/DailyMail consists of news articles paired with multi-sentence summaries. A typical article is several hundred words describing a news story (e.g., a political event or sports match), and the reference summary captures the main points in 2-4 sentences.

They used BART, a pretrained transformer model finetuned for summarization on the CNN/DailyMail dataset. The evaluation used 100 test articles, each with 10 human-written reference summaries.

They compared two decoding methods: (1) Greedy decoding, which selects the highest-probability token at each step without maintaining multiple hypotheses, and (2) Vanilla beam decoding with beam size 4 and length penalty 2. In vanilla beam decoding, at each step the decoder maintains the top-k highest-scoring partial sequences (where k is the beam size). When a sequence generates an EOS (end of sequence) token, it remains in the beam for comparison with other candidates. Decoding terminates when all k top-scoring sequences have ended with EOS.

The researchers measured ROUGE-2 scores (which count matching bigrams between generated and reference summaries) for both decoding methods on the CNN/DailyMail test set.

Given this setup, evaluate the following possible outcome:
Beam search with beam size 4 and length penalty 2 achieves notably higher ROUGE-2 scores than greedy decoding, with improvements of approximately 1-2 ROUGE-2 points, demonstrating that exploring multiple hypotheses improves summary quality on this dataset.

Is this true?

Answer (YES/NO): NO